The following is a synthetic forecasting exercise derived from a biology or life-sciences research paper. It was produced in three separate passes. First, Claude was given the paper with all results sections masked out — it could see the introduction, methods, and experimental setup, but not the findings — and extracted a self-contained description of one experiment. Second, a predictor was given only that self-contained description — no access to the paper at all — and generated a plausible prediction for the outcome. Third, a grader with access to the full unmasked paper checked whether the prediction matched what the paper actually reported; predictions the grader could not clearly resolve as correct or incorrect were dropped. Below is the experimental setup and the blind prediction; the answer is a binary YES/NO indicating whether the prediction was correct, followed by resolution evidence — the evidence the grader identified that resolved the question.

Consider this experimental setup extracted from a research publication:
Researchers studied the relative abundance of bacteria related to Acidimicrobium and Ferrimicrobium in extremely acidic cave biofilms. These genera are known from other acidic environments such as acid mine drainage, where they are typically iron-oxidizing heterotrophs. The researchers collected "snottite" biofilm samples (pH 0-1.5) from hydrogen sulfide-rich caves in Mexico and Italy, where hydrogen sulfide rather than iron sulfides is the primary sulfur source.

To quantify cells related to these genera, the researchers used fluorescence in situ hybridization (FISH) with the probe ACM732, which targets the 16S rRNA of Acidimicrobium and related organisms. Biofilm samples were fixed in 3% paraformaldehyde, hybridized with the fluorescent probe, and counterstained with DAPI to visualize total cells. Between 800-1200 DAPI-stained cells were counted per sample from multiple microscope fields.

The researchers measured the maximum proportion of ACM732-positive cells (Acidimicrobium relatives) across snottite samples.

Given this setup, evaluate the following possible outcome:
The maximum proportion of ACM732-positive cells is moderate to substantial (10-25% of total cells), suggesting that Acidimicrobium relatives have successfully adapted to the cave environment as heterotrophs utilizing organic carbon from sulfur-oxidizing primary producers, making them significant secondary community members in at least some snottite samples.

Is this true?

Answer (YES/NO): YES